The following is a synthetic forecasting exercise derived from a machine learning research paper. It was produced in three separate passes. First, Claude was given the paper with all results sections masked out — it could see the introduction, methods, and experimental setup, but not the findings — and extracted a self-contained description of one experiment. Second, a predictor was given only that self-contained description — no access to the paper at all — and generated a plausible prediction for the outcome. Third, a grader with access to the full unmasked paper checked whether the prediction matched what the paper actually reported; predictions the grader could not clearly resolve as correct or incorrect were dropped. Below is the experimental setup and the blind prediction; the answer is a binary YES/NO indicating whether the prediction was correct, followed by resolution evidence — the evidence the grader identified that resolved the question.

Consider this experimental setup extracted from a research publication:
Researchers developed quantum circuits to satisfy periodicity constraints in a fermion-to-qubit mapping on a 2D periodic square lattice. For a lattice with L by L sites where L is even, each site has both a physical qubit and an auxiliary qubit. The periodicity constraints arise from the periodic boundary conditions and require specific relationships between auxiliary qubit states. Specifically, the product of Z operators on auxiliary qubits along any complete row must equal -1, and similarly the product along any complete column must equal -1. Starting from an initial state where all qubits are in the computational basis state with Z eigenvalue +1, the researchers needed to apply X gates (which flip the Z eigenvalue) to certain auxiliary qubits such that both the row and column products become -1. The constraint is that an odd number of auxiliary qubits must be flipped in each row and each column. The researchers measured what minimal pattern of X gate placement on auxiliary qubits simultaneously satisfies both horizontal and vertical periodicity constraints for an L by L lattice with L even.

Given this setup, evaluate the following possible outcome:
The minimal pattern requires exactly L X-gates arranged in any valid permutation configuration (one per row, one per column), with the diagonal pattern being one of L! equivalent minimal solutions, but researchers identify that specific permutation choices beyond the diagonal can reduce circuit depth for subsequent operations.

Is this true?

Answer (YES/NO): NO